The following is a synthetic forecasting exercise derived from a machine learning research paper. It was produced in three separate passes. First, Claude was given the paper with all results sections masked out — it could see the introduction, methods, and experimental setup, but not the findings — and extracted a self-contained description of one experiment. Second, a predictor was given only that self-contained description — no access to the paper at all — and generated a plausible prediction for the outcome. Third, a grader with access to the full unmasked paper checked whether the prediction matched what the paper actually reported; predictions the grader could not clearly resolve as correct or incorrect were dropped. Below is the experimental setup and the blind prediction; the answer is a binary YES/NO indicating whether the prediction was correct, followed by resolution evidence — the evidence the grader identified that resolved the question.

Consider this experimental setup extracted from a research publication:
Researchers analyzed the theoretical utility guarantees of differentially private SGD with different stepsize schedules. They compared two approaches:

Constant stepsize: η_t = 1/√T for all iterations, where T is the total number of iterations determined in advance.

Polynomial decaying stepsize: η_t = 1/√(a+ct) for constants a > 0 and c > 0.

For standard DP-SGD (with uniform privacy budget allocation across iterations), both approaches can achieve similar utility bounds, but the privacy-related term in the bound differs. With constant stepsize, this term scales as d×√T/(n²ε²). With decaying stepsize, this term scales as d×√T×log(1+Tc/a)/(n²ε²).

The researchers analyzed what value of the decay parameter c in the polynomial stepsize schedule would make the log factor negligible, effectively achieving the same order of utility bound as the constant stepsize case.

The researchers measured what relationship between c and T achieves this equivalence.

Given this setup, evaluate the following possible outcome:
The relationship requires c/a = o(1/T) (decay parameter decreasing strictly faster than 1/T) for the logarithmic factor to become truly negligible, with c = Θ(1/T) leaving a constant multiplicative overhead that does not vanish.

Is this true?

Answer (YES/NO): NO